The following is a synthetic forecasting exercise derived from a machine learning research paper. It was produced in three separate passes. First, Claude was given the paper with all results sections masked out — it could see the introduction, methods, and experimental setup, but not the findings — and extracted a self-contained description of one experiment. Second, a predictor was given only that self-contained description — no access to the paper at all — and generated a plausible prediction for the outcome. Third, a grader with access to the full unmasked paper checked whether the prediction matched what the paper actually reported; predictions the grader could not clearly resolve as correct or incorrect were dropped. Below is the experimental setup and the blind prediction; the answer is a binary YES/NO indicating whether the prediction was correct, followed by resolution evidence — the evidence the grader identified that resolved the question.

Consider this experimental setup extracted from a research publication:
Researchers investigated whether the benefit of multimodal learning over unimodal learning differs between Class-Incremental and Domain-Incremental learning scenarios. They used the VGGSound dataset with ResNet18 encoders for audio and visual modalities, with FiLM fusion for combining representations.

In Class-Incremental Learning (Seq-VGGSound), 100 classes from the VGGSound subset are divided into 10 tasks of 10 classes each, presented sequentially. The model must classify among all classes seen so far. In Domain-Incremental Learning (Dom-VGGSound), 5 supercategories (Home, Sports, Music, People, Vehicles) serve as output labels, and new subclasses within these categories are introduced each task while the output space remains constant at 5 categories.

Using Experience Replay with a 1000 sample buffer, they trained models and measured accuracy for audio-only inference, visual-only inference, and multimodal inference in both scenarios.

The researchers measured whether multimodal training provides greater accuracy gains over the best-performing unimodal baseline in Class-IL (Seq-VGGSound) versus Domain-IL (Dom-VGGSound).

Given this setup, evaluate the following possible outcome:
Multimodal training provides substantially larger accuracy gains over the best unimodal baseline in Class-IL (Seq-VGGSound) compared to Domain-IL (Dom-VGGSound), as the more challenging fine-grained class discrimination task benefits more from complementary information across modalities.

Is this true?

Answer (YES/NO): YES